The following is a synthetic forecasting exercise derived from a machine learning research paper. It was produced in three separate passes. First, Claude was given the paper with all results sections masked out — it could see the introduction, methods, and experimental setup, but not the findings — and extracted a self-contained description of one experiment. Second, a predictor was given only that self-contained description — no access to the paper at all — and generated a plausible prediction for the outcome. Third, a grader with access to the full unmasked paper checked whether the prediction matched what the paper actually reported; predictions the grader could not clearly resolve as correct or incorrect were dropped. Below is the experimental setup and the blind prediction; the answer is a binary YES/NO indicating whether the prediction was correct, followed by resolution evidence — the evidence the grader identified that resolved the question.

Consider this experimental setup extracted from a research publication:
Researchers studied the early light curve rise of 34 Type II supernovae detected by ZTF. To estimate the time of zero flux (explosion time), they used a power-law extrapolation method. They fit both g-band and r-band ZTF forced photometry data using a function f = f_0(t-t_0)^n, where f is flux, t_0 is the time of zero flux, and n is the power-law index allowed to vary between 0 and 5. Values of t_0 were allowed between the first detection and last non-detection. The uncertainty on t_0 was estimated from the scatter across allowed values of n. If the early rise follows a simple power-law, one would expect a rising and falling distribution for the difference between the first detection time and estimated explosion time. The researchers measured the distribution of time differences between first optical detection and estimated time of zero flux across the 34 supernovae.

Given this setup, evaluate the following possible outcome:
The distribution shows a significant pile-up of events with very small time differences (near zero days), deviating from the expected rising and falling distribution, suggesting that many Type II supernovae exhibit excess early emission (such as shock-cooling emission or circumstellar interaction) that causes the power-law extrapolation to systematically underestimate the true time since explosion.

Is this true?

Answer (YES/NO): NO